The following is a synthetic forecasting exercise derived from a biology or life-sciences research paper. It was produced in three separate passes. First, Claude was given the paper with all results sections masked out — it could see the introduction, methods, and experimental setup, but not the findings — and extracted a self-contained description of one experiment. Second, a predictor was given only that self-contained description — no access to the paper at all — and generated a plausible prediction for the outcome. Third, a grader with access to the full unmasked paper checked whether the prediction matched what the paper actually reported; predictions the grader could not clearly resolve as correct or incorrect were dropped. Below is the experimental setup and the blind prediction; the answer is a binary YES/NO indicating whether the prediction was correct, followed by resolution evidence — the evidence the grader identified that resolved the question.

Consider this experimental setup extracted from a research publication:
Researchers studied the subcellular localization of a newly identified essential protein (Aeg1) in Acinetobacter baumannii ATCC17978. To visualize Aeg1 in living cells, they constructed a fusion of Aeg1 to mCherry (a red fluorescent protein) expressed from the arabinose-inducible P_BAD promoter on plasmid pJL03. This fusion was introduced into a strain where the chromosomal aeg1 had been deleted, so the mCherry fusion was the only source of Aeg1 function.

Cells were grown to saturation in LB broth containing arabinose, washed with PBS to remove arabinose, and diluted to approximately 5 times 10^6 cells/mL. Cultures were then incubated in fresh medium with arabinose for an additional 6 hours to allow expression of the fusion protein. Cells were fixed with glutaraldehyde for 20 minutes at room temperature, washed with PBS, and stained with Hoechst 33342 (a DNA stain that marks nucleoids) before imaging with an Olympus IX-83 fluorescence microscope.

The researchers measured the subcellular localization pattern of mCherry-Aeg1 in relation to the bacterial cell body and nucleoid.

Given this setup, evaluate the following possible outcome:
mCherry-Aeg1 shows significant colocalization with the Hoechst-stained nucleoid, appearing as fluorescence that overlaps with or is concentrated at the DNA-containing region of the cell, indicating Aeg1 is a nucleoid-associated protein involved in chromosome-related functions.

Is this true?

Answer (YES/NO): NO